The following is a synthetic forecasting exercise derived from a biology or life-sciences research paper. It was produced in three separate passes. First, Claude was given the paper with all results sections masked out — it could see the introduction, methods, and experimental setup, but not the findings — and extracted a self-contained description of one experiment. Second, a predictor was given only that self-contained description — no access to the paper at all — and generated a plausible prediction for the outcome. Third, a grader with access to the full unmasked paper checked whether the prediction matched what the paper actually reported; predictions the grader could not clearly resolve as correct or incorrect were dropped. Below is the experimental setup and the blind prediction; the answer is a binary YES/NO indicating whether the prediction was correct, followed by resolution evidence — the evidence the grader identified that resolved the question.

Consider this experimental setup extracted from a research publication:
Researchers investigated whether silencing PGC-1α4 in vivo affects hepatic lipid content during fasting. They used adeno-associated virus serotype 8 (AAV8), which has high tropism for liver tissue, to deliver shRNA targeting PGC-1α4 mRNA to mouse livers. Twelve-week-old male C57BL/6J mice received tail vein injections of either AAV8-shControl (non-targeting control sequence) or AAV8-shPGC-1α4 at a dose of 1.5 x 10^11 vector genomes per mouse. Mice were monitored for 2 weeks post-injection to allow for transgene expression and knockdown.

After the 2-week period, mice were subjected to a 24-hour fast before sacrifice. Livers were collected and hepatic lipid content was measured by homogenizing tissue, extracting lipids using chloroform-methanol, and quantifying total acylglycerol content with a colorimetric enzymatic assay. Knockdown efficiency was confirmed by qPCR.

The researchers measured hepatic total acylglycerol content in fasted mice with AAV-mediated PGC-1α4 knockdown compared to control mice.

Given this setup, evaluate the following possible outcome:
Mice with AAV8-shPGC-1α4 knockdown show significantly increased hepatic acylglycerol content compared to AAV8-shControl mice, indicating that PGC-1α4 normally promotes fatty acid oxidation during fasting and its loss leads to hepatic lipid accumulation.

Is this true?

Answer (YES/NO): NO